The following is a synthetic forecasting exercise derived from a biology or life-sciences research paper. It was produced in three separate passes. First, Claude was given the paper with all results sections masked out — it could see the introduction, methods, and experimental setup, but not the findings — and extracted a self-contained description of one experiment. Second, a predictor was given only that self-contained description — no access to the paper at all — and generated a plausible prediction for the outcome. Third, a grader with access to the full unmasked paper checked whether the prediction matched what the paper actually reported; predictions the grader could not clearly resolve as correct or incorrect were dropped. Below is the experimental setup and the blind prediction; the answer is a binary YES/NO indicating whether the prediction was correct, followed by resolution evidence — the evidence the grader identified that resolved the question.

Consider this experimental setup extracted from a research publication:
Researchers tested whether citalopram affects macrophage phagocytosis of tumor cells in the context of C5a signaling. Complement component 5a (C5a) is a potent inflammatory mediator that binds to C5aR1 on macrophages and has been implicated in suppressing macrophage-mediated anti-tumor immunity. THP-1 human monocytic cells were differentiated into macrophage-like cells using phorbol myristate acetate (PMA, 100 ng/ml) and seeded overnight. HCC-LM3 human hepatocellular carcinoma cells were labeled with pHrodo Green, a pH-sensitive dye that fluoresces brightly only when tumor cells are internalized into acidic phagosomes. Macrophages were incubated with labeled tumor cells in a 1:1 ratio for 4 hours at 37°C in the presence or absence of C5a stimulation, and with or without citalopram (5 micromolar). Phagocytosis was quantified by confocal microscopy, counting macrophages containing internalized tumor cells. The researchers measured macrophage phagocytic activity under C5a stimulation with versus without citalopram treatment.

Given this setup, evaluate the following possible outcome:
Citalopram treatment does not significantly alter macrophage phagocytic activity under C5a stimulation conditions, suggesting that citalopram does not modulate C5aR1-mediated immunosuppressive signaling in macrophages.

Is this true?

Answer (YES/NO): NO